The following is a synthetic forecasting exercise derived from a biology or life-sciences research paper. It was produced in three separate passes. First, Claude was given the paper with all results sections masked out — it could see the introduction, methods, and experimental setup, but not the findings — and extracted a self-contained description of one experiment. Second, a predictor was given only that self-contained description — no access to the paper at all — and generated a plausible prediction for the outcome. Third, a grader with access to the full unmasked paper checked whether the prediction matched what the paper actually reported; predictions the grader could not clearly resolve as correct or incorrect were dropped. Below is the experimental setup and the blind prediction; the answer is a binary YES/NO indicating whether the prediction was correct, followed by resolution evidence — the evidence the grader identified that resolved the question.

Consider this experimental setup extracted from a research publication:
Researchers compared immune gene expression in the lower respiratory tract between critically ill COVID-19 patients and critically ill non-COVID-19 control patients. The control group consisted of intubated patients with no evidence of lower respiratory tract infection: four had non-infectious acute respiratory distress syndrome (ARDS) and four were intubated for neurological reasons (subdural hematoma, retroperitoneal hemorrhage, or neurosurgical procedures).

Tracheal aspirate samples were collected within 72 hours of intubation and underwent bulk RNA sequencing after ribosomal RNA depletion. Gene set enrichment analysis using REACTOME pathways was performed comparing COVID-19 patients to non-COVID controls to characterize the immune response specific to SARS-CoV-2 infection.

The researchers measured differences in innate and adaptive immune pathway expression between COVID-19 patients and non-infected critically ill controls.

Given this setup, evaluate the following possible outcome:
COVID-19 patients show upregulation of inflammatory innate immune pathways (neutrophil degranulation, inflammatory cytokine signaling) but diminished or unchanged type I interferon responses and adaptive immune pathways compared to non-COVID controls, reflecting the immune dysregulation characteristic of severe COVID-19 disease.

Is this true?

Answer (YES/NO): NO